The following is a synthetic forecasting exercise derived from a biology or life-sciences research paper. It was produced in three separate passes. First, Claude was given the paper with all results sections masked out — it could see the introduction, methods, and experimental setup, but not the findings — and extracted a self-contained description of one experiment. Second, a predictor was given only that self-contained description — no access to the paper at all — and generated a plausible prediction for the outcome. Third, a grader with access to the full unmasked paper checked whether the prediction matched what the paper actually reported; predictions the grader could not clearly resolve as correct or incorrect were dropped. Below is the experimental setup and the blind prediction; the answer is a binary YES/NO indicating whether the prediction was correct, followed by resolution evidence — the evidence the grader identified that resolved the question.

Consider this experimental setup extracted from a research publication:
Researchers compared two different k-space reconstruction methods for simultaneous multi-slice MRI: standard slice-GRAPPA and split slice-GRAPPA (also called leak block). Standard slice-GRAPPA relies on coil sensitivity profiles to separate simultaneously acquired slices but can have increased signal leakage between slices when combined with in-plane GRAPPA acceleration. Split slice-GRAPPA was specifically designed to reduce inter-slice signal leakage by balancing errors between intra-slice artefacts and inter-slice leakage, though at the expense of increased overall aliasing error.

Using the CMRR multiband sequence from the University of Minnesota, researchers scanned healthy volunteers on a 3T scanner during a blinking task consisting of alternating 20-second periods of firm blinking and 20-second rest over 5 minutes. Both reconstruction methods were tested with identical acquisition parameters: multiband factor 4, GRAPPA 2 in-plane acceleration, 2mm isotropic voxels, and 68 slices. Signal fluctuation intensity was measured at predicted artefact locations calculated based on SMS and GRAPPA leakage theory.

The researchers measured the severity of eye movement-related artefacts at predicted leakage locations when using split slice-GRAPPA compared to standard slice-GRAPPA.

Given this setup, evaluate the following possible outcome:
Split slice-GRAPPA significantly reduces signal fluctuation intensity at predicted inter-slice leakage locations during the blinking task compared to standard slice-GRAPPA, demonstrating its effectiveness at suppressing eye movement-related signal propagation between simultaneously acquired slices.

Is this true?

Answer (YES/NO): NO